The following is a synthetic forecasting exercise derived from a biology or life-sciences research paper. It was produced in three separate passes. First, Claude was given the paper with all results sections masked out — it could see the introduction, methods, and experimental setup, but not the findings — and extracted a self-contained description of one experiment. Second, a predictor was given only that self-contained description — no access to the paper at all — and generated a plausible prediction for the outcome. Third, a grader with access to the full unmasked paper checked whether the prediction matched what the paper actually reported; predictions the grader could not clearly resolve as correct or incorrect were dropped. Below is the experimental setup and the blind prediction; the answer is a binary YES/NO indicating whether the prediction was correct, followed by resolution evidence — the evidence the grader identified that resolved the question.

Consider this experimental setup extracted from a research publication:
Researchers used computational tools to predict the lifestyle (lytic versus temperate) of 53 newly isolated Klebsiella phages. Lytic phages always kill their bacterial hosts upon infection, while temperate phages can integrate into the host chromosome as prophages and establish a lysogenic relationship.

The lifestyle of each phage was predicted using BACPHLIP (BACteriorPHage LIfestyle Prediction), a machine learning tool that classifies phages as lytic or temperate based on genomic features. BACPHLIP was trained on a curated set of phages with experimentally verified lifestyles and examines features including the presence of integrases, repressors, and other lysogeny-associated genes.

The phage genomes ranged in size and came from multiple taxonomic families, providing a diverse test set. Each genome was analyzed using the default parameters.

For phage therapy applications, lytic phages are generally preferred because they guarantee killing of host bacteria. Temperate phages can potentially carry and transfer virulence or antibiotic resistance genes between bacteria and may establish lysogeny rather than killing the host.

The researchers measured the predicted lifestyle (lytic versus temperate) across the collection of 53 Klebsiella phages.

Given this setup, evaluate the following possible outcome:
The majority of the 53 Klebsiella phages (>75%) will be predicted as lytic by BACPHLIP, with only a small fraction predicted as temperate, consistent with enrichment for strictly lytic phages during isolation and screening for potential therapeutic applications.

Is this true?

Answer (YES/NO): YES